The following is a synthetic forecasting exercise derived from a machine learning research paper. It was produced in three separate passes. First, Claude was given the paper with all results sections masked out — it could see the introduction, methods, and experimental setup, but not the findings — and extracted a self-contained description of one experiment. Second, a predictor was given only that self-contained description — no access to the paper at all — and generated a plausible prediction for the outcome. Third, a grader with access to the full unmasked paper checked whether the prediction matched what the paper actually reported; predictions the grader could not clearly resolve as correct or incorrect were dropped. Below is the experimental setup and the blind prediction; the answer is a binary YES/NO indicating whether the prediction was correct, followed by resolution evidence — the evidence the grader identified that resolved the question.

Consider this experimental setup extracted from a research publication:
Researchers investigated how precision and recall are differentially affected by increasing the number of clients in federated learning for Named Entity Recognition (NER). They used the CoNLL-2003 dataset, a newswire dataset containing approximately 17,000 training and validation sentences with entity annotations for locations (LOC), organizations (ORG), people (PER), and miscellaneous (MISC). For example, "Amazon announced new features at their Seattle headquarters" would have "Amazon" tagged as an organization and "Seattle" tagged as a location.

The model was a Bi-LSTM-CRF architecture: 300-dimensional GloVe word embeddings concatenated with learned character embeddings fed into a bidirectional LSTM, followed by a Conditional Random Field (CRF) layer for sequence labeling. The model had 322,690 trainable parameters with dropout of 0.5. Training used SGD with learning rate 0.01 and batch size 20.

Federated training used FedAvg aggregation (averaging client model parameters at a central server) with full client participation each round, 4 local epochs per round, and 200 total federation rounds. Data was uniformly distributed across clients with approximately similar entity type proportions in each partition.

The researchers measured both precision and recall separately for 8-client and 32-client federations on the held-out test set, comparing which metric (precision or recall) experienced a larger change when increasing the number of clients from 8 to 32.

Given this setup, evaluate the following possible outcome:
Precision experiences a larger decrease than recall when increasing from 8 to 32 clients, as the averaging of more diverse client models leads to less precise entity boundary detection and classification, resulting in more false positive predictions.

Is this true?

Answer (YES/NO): NO